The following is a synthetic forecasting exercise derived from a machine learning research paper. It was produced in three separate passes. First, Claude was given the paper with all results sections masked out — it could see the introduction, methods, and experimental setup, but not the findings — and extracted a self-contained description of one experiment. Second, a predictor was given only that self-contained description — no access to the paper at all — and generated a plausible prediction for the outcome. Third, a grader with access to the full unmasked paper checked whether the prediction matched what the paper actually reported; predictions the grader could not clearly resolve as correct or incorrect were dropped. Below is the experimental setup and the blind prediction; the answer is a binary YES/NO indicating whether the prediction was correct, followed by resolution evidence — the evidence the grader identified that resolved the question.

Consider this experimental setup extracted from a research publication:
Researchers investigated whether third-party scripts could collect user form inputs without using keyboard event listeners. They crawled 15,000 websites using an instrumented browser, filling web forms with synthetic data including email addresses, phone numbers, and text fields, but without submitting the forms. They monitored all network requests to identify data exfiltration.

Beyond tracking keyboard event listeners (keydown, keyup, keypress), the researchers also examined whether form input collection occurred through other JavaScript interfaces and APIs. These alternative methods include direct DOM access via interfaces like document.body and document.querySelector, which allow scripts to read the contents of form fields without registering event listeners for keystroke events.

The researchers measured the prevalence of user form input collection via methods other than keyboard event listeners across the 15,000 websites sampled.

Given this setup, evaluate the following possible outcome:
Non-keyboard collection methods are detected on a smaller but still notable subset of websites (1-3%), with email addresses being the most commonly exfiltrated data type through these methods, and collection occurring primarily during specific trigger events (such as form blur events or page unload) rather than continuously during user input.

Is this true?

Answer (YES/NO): NO